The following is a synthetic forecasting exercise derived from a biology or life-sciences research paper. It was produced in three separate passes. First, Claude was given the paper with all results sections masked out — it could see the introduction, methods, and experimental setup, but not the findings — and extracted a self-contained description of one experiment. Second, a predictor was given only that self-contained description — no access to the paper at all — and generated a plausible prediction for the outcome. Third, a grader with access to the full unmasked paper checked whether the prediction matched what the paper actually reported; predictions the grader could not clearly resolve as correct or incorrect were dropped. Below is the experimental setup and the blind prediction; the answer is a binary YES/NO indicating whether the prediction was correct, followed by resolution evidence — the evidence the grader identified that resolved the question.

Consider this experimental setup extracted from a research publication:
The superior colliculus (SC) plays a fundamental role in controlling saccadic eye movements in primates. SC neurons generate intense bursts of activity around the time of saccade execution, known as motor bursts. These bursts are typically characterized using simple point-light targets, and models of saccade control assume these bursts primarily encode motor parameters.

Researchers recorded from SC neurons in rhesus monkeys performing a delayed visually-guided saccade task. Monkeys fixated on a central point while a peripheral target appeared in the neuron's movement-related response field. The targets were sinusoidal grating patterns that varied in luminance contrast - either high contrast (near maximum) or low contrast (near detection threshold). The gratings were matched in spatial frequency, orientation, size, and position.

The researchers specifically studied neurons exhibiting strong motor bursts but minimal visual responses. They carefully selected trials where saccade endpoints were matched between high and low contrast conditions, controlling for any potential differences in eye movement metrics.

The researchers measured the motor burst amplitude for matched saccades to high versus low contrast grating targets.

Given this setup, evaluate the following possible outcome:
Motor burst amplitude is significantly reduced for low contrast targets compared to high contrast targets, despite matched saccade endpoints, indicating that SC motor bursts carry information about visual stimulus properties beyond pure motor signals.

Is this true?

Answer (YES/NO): NO